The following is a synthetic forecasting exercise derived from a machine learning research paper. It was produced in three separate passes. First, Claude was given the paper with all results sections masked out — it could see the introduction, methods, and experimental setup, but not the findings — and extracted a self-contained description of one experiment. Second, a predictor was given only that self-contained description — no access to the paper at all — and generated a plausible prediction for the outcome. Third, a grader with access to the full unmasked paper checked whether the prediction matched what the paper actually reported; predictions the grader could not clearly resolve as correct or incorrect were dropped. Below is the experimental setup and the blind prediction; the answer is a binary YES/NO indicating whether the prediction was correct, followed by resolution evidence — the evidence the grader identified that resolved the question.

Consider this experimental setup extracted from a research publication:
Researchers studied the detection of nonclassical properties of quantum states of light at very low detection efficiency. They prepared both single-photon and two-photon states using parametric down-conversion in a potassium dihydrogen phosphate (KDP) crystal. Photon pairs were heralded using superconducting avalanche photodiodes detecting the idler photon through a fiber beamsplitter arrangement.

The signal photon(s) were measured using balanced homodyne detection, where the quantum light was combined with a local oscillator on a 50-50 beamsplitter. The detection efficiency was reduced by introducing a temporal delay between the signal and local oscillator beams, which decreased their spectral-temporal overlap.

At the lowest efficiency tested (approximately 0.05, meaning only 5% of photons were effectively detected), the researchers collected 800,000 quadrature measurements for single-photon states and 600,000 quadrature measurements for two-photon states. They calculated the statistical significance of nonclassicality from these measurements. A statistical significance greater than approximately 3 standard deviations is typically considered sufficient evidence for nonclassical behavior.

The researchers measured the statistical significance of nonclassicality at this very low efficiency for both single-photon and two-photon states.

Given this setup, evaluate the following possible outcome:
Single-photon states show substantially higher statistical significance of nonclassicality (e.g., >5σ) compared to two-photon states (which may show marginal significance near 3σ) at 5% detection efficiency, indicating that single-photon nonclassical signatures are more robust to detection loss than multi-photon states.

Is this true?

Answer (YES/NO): NO